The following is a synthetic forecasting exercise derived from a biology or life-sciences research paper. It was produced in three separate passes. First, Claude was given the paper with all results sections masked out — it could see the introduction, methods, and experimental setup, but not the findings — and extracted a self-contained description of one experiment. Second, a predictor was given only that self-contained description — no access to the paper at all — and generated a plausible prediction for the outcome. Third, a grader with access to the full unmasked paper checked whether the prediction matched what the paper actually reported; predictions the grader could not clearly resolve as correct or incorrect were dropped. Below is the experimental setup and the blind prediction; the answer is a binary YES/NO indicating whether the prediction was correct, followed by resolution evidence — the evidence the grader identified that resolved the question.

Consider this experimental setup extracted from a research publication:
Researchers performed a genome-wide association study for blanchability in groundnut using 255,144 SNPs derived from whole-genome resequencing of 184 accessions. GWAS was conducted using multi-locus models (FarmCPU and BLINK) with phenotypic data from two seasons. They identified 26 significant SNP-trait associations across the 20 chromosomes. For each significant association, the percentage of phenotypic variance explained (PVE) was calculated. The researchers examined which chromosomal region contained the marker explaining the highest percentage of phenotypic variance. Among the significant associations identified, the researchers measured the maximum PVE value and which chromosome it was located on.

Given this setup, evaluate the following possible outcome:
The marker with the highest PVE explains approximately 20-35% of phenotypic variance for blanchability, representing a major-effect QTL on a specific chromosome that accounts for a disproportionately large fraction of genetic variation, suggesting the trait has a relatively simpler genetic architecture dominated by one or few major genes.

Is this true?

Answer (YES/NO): NO